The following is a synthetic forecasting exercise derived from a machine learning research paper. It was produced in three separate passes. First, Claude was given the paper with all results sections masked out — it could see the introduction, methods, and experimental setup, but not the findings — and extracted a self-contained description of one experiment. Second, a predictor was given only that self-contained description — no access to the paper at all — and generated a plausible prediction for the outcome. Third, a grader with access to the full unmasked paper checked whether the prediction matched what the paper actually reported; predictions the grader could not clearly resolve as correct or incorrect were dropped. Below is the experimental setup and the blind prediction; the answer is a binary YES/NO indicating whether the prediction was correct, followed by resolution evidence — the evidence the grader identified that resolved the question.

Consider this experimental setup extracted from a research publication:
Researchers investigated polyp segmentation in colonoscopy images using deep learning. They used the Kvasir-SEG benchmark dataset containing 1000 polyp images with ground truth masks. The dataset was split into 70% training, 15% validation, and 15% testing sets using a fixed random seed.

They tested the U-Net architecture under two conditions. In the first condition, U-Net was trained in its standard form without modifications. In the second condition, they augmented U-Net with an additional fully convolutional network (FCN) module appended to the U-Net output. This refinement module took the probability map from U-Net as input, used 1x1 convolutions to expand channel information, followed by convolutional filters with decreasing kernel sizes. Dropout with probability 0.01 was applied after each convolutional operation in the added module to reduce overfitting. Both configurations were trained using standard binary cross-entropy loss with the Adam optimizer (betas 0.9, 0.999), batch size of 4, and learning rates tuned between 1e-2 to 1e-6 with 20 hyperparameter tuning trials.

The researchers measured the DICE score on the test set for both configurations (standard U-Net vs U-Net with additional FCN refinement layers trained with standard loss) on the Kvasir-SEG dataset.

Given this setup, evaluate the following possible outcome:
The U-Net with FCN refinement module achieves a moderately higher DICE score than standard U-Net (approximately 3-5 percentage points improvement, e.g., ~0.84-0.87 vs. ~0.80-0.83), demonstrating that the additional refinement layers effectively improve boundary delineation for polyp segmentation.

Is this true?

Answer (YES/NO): NO